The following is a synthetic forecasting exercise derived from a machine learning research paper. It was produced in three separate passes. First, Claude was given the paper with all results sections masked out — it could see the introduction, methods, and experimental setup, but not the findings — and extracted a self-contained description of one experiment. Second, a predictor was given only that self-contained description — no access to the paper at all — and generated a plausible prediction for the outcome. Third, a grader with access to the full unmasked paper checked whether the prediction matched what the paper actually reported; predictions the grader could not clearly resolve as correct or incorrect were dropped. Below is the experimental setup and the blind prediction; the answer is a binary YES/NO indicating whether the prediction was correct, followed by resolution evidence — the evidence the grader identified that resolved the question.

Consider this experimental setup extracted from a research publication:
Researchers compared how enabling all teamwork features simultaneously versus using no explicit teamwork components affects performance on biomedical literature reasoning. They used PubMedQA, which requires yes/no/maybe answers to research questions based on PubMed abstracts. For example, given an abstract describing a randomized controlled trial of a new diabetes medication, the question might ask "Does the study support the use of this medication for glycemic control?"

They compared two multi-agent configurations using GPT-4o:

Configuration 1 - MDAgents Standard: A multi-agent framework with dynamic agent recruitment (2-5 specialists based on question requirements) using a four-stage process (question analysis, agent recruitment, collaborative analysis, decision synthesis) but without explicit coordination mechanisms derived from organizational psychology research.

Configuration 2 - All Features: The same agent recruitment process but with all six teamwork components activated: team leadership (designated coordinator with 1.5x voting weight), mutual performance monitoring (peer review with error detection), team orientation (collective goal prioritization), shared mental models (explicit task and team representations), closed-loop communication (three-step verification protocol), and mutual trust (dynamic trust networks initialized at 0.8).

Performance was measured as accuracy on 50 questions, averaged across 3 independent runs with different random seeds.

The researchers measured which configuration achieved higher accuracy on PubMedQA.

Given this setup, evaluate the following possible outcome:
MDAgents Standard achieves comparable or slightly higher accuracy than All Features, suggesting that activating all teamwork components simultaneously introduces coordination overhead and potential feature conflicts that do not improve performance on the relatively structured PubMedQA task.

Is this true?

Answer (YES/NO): NO